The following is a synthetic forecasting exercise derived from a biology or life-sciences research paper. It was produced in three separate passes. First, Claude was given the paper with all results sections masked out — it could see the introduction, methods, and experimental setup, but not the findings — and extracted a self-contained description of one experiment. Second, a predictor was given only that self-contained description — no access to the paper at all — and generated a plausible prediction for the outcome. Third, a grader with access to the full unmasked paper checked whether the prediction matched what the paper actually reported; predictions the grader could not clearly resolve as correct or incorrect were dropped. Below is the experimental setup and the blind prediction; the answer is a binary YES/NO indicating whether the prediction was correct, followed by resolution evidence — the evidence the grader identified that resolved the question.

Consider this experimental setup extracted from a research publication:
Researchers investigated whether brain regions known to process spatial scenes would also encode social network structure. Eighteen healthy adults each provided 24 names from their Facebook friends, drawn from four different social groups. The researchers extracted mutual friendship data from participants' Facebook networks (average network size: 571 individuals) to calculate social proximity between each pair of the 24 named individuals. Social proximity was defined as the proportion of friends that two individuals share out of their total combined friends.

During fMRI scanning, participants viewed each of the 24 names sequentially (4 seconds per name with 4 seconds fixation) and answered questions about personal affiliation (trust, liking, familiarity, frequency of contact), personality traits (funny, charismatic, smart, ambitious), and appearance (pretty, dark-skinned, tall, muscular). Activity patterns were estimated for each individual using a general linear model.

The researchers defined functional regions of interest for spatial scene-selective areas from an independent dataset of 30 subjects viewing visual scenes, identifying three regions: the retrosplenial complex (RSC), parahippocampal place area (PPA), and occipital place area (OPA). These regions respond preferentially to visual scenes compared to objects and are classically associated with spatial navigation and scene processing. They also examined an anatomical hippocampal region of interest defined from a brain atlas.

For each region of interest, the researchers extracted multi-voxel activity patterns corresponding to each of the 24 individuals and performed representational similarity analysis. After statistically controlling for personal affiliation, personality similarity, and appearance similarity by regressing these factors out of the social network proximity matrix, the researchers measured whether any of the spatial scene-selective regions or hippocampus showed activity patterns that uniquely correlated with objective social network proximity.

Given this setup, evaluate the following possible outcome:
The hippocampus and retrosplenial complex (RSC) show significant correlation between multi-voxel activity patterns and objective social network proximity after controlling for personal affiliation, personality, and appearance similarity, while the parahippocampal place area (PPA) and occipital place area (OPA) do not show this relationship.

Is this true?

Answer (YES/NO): NO